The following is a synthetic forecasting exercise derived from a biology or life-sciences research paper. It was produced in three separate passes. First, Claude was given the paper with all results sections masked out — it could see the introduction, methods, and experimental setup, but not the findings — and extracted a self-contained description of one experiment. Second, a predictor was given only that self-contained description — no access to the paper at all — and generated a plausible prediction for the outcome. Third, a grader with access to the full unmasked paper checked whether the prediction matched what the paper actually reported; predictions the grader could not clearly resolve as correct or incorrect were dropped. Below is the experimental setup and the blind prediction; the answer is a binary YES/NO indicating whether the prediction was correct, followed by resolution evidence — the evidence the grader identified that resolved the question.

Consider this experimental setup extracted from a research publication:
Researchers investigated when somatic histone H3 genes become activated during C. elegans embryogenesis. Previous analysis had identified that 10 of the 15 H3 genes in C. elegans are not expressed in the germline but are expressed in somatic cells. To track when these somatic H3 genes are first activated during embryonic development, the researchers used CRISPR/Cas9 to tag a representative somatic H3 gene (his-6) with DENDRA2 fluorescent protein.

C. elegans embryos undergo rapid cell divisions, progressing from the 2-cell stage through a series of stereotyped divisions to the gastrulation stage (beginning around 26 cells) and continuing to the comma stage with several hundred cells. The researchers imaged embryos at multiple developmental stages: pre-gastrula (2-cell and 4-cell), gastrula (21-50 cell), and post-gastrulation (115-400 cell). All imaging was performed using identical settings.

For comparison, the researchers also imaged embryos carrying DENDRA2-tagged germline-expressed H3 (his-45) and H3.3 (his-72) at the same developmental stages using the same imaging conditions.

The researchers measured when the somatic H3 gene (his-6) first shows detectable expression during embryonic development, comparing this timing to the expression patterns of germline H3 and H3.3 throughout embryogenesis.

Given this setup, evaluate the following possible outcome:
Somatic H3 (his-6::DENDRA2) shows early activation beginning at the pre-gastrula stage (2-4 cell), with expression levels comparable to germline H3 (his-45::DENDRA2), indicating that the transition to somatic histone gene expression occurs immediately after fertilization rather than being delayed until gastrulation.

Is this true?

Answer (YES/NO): NO